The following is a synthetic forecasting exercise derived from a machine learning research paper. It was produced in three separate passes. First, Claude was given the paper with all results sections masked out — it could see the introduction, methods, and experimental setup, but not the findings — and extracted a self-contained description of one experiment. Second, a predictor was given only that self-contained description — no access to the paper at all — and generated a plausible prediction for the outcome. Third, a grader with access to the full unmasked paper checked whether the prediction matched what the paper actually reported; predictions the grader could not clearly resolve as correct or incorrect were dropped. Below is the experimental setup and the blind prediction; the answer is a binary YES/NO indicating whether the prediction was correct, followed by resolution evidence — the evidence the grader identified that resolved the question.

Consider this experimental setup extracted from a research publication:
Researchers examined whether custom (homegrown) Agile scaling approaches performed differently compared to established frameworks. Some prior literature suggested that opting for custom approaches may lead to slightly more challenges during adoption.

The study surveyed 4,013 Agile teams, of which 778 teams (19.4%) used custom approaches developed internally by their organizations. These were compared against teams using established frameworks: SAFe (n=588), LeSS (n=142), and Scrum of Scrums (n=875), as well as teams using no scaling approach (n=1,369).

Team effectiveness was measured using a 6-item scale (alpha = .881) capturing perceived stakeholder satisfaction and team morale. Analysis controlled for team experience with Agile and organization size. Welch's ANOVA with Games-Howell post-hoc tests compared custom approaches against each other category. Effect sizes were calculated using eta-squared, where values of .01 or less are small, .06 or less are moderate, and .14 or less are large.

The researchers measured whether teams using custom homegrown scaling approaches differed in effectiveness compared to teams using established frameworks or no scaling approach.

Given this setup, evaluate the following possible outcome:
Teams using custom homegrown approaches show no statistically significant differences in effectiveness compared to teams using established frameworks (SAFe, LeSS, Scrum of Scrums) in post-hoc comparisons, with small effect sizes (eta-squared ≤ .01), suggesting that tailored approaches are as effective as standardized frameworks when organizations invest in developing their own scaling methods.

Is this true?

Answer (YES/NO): NO